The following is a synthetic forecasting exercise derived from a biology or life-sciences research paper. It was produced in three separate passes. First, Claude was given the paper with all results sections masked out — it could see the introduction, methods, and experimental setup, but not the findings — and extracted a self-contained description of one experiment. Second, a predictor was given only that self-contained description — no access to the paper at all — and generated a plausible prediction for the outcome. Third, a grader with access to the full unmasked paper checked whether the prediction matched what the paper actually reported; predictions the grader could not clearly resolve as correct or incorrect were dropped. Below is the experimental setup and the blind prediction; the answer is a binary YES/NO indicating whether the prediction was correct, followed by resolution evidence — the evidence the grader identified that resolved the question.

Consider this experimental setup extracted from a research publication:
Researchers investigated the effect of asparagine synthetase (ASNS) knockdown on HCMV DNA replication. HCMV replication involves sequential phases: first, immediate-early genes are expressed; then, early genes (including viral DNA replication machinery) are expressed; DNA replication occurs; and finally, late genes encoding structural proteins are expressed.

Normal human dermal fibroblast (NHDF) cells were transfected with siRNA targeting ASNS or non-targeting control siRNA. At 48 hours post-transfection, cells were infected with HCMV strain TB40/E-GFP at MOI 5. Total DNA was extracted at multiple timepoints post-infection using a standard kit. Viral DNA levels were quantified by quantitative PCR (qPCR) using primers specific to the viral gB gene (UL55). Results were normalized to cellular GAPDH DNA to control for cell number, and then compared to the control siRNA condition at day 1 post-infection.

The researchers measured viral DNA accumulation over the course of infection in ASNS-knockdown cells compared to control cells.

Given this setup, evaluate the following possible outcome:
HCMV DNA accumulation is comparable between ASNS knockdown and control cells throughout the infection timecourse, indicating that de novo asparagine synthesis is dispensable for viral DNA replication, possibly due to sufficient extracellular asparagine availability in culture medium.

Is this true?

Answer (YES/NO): NO